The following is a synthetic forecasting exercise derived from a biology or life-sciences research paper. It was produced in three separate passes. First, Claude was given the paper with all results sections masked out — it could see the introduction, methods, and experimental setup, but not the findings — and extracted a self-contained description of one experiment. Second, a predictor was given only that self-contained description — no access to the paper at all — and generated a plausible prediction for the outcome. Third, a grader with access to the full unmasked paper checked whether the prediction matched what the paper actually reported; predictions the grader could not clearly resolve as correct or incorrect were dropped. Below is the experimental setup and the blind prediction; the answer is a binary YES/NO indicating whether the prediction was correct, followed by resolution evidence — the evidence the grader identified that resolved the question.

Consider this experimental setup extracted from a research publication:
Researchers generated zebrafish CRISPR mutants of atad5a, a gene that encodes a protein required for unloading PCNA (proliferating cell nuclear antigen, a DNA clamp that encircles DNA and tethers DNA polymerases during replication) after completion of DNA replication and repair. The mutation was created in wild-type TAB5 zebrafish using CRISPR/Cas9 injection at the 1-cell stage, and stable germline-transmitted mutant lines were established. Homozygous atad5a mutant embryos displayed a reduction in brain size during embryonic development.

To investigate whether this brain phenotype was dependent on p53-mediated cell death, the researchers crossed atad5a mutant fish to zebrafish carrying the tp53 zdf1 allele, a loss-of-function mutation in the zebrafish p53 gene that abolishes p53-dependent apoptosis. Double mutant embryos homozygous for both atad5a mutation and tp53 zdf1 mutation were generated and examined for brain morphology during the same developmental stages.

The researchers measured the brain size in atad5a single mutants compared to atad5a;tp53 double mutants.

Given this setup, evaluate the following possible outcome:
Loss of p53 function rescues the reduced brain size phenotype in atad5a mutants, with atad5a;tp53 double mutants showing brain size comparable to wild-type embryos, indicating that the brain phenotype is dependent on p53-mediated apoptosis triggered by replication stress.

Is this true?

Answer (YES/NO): YES